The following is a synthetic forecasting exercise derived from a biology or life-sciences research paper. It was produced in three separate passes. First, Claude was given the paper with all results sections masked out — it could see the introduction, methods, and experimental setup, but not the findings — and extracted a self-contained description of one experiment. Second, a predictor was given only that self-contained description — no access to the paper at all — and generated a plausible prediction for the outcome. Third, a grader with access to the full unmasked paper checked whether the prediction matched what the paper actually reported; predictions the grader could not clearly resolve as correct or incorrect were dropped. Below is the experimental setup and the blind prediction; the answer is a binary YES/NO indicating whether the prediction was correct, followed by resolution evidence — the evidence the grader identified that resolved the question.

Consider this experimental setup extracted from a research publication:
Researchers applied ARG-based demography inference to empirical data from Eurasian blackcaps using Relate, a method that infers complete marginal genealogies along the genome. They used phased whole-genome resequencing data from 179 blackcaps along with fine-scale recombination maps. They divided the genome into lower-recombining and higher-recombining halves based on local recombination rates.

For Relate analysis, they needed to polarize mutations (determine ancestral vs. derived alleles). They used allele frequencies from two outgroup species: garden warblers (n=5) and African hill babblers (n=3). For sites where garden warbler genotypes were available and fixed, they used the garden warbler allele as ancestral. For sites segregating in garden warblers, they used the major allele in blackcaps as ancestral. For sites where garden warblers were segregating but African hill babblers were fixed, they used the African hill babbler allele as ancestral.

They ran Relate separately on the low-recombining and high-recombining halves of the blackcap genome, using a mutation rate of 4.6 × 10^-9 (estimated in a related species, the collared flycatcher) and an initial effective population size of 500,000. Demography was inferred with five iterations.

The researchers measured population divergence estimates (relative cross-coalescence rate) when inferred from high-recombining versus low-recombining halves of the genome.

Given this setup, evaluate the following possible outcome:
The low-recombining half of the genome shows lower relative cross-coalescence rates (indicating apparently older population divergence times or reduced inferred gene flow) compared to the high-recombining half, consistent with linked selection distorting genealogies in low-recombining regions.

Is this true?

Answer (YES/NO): NO